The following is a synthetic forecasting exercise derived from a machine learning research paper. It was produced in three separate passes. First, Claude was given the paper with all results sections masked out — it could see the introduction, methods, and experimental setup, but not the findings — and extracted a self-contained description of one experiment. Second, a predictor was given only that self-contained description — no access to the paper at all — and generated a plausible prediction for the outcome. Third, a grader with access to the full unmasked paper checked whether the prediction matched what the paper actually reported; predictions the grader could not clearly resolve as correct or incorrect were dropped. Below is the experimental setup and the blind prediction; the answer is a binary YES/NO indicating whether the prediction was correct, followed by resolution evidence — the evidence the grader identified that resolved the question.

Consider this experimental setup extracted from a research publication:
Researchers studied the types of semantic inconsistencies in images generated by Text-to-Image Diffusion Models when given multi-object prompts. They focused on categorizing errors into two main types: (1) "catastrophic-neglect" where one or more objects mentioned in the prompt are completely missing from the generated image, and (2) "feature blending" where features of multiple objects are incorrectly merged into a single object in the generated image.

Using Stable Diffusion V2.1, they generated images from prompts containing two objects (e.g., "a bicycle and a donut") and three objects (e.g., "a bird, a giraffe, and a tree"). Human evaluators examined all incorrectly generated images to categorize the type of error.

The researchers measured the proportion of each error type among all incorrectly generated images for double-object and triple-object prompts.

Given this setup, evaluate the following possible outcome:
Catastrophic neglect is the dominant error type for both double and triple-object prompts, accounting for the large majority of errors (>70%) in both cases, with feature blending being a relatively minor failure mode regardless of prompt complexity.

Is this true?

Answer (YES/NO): YES